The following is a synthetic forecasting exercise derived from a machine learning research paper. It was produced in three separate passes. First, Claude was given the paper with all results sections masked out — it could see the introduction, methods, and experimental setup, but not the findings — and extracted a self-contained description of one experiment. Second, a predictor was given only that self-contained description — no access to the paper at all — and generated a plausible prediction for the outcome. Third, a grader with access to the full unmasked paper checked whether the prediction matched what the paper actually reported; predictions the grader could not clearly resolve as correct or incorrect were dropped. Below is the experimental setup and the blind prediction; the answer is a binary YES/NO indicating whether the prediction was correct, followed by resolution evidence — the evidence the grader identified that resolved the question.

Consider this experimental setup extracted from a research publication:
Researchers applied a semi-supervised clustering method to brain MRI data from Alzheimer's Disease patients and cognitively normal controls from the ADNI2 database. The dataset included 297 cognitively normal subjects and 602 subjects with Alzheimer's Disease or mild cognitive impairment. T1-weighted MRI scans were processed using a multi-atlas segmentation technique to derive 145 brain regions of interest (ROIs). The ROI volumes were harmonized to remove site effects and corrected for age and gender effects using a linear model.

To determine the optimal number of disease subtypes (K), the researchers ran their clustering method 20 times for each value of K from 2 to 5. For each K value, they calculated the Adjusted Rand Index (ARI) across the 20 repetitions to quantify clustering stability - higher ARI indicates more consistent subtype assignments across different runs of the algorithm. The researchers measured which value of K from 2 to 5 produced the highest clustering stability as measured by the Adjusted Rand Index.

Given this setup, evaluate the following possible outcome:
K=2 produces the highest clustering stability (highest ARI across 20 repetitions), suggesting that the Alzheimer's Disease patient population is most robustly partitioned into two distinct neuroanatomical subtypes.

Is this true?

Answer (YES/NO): YES